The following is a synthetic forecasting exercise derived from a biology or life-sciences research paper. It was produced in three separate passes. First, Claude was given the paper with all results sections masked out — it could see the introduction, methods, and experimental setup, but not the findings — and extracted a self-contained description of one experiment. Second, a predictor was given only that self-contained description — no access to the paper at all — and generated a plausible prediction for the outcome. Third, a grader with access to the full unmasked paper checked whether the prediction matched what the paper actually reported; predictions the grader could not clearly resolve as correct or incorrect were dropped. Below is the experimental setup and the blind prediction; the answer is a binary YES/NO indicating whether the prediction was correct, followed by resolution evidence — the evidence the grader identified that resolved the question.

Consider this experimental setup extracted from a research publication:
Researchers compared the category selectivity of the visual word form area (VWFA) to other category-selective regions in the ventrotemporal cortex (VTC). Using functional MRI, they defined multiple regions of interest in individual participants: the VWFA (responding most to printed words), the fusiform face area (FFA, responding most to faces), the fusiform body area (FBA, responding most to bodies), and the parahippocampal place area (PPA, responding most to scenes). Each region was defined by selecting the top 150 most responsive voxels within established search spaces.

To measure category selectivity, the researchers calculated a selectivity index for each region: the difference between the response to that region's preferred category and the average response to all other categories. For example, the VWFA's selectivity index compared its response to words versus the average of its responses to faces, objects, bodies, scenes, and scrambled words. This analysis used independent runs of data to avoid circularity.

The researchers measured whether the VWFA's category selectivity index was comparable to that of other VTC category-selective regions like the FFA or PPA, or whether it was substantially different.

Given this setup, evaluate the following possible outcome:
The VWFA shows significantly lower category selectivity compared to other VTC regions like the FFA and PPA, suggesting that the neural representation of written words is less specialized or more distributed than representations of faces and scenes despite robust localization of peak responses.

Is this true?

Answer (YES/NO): NO